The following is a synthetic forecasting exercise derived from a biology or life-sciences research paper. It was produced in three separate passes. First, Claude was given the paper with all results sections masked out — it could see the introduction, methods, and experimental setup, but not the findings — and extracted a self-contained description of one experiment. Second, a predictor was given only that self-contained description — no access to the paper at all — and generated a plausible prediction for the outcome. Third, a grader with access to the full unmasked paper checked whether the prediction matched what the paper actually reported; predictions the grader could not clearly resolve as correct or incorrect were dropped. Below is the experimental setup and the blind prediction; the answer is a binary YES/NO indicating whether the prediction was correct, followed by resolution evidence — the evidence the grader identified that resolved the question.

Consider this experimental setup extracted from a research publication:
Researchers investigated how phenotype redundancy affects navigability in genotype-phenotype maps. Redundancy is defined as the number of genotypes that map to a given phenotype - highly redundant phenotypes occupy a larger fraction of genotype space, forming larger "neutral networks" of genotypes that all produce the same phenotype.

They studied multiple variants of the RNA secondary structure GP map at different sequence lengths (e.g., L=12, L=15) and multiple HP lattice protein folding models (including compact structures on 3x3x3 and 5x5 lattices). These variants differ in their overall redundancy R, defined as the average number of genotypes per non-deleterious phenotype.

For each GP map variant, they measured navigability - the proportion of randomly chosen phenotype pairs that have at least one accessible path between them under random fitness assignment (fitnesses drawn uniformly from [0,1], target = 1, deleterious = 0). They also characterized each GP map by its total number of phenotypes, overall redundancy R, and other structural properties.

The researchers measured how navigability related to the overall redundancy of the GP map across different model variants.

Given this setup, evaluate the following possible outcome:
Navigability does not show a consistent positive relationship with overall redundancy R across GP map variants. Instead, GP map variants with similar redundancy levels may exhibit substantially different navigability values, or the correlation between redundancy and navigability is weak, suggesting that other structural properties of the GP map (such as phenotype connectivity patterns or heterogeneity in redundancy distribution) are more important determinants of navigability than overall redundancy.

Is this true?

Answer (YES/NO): NO